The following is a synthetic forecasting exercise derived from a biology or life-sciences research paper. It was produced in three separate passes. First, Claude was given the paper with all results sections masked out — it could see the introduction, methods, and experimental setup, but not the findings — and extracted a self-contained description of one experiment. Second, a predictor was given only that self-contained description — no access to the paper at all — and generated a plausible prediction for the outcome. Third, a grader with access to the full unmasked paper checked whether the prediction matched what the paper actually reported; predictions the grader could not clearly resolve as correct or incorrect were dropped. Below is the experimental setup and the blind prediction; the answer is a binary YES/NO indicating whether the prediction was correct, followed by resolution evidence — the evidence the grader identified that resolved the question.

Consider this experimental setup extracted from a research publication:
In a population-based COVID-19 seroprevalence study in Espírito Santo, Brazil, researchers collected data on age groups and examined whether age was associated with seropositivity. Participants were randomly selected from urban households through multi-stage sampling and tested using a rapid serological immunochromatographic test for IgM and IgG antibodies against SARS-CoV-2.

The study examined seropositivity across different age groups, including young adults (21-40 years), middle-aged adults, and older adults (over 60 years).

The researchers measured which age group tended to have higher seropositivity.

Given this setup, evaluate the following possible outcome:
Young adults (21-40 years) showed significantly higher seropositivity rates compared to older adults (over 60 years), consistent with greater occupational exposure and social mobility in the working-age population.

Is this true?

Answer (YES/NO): NO